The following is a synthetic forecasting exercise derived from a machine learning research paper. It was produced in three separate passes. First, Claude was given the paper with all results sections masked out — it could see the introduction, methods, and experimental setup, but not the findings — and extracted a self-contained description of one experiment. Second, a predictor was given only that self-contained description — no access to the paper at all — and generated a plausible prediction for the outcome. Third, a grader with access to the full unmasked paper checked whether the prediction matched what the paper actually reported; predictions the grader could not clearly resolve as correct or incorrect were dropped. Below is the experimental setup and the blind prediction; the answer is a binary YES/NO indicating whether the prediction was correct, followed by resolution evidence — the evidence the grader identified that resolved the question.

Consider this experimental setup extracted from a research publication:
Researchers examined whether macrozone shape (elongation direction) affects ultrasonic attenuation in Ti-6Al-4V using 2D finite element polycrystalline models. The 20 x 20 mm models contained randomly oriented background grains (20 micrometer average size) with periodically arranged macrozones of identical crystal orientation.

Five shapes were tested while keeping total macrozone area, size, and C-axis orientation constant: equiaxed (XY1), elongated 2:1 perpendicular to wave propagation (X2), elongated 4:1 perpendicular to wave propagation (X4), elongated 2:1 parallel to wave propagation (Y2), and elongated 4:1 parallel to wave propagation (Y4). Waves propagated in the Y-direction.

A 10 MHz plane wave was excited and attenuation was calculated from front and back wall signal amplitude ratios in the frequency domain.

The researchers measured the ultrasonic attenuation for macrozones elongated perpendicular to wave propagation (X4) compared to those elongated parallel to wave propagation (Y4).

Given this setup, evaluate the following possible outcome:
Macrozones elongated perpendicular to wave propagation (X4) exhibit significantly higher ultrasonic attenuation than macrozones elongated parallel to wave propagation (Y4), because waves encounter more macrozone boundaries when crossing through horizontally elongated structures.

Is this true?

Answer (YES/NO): NO